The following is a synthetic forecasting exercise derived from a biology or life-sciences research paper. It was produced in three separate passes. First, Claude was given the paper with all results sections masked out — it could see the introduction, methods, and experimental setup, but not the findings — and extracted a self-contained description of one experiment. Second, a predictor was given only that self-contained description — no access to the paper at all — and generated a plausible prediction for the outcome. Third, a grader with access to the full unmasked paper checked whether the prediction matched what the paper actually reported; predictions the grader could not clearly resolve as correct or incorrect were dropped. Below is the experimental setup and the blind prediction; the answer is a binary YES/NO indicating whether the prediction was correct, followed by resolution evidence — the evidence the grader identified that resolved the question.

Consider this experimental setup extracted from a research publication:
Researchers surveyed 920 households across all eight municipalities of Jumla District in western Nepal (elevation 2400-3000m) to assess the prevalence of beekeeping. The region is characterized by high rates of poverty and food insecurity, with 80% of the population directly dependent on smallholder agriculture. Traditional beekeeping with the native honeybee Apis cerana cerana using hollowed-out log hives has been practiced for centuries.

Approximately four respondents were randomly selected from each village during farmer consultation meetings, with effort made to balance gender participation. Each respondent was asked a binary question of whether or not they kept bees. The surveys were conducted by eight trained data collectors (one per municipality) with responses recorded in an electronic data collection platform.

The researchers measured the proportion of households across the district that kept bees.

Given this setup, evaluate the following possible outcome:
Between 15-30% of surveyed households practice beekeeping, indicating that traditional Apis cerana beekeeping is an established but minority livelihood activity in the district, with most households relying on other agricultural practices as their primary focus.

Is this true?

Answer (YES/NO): NO